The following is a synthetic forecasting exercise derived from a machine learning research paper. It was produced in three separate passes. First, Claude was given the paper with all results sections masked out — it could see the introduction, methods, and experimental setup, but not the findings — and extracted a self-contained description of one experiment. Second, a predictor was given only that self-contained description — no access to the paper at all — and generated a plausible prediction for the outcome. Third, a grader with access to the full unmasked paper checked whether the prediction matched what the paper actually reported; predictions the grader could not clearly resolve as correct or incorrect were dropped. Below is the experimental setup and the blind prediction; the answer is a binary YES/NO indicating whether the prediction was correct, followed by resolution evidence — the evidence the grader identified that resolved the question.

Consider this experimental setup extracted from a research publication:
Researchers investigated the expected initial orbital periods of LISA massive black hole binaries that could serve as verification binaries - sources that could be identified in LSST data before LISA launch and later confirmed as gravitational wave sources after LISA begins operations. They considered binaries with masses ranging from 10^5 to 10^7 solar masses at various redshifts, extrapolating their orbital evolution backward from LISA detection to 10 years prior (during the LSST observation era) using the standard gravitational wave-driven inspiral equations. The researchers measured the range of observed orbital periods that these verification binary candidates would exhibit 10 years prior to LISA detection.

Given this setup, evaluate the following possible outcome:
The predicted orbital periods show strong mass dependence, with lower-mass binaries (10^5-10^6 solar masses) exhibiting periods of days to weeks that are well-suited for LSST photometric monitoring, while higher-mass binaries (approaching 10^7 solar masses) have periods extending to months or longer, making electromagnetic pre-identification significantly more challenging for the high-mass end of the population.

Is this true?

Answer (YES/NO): NO